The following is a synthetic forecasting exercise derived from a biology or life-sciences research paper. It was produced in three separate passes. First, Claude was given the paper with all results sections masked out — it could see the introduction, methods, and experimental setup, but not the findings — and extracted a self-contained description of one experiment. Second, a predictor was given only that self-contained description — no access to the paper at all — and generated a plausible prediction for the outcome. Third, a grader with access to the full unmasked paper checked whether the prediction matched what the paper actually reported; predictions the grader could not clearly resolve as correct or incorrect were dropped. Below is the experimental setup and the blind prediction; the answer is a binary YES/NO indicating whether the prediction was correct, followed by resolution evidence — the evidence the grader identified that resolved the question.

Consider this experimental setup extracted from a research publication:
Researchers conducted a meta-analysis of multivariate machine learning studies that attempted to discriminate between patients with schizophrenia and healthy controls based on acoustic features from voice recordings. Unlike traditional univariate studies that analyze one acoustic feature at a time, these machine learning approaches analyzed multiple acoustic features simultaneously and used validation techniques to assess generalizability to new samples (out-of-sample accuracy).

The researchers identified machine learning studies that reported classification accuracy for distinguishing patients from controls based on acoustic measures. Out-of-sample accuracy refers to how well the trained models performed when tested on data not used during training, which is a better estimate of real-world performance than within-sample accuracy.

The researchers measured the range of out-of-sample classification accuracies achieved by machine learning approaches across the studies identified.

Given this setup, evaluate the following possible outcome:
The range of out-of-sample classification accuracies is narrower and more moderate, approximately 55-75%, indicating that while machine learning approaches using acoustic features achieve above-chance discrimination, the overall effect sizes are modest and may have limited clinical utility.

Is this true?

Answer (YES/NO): NO